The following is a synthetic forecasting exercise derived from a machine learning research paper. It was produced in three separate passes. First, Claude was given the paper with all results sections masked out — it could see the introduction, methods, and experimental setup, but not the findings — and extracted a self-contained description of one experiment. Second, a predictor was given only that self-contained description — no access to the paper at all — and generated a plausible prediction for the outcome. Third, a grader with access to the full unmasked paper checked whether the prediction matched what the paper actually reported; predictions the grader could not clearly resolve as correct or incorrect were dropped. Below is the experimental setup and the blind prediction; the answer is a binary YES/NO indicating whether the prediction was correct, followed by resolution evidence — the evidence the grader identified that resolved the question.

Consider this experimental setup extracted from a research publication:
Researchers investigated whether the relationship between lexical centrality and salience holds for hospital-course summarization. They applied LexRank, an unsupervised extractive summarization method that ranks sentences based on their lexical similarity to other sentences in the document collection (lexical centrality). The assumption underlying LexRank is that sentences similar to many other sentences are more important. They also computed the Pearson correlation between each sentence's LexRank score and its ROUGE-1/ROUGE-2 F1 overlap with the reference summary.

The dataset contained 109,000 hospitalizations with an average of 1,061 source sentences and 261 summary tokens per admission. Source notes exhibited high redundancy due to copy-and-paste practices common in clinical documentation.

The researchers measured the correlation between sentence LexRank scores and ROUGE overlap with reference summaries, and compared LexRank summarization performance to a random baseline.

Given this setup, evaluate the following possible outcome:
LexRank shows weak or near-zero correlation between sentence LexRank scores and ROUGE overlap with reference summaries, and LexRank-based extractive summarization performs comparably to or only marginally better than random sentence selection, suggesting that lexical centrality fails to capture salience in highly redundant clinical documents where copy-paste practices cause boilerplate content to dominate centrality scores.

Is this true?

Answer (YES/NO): YES